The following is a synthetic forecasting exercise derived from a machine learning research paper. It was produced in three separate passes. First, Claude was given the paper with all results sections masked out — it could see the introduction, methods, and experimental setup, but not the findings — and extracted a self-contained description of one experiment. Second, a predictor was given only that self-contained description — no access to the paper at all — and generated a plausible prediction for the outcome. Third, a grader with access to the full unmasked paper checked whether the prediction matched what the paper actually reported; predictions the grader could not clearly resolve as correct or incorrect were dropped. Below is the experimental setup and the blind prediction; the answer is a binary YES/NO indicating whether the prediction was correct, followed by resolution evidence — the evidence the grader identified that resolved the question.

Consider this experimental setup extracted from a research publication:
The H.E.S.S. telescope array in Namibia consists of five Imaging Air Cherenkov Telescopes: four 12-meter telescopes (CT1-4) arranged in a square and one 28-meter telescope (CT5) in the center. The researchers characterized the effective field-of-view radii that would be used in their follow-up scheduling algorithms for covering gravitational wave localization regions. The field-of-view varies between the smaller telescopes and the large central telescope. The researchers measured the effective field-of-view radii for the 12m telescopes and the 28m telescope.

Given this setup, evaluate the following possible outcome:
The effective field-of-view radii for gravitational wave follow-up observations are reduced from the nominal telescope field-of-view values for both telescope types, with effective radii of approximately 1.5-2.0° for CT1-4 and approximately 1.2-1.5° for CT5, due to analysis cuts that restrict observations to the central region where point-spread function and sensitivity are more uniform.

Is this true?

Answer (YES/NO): NO